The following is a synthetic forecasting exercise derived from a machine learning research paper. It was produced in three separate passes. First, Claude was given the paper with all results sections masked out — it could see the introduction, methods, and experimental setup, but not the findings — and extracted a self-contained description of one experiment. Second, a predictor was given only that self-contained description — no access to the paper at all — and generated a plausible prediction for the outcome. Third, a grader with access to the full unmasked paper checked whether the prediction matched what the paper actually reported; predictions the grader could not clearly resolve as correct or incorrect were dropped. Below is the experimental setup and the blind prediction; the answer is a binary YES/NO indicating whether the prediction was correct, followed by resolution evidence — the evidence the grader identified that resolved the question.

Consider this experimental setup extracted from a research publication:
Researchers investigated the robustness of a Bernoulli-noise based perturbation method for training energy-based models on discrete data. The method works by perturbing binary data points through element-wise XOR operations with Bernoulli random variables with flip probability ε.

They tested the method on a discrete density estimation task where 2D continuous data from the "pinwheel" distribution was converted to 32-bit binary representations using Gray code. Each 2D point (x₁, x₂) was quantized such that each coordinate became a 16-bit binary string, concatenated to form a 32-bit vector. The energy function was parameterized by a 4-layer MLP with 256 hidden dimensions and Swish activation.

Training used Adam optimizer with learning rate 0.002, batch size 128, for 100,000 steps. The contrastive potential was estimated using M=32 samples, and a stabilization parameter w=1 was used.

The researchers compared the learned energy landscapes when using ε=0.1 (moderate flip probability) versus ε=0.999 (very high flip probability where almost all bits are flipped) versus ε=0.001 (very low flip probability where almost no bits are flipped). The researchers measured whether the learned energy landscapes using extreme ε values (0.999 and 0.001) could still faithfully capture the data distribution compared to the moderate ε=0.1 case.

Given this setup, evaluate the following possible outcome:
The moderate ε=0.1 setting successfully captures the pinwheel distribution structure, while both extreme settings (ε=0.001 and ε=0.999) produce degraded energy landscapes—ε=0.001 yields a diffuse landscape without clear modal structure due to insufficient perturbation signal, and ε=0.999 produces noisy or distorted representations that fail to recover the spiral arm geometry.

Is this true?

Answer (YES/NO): NO